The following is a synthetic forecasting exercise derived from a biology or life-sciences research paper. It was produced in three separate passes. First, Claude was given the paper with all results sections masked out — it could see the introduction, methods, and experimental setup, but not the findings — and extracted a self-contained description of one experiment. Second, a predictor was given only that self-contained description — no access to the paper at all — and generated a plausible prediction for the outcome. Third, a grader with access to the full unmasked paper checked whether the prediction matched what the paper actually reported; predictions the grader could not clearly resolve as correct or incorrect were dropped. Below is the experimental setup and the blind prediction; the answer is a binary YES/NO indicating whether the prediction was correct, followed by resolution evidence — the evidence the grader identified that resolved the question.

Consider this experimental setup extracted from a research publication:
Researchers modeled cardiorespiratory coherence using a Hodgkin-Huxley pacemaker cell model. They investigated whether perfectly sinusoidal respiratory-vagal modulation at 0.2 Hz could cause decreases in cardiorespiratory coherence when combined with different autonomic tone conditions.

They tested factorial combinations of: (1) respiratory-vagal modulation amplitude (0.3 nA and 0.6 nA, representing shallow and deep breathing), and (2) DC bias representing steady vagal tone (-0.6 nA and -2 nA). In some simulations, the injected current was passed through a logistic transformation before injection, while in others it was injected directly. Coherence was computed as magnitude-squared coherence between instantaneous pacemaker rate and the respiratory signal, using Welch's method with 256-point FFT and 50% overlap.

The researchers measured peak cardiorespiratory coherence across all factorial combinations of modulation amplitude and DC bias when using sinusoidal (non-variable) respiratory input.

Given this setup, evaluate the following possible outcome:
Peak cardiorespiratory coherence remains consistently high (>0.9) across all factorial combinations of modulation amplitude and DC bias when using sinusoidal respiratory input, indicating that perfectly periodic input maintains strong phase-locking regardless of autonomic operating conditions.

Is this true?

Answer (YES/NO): YES